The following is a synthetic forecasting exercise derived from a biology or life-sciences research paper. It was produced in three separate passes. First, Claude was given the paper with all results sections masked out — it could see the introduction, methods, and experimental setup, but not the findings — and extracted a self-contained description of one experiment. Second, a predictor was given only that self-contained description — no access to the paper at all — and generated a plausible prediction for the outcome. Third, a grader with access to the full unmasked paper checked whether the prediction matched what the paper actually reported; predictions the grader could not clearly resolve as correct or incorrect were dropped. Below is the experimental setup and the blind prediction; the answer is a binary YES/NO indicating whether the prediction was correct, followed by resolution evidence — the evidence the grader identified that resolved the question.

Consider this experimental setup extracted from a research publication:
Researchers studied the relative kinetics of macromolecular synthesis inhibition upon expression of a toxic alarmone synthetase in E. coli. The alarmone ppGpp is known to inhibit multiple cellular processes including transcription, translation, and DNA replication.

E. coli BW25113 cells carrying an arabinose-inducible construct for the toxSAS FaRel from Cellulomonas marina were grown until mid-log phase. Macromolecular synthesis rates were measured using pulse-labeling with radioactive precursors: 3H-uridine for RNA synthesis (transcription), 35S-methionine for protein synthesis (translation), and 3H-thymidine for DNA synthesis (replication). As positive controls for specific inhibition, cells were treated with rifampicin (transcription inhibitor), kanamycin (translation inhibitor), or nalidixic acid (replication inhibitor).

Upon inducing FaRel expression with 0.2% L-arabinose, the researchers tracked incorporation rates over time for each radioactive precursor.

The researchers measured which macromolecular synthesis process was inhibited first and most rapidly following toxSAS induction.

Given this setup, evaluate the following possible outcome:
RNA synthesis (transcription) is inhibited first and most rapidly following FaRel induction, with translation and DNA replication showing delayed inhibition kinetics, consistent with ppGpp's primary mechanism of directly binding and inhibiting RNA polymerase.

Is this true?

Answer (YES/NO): YES